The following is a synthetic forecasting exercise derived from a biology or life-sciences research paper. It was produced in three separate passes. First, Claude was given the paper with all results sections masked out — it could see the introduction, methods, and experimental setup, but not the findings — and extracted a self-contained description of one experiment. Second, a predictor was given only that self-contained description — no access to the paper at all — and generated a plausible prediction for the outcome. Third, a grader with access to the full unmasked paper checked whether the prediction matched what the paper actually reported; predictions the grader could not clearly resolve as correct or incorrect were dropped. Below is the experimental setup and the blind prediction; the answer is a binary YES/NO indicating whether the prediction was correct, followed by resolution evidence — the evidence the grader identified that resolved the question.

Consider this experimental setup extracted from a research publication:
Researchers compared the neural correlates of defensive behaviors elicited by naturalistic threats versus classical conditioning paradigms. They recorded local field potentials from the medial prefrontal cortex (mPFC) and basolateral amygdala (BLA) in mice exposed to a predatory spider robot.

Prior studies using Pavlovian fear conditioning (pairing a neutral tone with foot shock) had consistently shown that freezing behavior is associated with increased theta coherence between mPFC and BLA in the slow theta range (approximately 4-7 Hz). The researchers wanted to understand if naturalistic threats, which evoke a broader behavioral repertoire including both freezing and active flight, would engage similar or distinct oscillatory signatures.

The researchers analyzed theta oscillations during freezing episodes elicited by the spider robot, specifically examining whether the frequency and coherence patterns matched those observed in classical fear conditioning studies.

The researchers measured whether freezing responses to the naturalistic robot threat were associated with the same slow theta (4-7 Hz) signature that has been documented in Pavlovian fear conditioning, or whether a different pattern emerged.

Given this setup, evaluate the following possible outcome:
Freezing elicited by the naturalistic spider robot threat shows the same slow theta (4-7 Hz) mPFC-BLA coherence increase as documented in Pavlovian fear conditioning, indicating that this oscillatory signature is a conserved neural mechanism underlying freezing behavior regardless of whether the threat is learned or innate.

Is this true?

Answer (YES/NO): YES